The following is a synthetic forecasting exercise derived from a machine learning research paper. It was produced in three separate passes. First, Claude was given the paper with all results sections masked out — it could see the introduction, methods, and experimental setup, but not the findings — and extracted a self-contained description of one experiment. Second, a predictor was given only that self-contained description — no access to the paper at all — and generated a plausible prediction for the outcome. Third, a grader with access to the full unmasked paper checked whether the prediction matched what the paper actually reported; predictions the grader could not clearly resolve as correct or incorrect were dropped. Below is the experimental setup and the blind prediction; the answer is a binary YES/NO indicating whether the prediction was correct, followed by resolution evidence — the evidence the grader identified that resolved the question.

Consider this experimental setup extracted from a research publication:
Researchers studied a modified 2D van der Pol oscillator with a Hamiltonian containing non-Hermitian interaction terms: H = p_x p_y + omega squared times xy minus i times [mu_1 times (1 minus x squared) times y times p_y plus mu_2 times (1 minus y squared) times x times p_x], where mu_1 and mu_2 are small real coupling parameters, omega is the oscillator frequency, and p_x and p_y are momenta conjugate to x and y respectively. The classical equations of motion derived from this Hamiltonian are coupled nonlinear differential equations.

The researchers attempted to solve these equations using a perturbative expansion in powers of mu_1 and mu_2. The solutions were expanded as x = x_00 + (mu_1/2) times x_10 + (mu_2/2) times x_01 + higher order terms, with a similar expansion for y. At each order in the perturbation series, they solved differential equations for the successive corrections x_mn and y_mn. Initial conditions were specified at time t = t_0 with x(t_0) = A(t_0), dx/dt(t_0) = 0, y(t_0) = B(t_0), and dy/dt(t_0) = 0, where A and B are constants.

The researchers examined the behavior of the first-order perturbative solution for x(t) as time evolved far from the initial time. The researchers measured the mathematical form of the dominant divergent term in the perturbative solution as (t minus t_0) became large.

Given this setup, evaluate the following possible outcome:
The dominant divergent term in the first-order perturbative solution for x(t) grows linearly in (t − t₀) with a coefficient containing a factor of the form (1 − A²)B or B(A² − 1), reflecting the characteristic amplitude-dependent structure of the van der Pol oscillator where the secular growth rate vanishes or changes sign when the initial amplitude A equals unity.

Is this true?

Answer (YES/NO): NO